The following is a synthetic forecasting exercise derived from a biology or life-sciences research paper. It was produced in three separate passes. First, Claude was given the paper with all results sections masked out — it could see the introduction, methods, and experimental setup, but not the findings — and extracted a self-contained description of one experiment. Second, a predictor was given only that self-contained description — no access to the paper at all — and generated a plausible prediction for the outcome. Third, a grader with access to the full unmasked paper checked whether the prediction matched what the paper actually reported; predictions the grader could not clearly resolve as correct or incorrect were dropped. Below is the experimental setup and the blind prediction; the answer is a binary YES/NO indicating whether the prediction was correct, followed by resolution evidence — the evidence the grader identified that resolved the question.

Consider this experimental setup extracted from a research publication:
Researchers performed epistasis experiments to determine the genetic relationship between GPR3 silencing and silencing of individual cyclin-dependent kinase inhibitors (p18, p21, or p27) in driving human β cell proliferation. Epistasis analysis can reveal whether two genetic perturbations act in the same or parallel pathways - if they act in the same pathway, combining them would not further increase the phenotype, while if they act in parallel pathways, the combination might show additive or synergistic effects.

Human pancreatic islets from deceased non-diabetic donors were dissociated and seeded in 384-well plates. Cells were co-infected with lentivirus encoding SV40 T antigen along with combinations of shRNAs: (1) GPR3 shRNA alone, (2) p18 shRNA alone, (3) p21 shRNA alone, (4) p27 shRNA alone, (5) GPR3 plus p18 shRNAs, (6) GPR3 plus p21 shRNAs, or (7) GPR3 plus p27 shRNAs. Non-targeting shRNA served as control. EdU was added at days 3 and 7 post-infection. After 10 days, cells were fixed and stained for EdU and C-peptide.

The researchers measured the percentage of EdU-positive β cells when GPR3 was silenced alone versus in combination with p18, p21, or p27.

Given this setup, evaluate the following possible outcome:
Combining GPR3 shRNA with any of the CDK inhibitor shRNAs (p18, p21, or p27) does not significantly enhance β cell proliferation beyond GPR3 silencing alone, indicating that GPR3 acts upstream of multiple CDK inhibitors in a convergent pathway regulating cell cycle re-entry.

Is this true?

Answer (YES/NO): NO